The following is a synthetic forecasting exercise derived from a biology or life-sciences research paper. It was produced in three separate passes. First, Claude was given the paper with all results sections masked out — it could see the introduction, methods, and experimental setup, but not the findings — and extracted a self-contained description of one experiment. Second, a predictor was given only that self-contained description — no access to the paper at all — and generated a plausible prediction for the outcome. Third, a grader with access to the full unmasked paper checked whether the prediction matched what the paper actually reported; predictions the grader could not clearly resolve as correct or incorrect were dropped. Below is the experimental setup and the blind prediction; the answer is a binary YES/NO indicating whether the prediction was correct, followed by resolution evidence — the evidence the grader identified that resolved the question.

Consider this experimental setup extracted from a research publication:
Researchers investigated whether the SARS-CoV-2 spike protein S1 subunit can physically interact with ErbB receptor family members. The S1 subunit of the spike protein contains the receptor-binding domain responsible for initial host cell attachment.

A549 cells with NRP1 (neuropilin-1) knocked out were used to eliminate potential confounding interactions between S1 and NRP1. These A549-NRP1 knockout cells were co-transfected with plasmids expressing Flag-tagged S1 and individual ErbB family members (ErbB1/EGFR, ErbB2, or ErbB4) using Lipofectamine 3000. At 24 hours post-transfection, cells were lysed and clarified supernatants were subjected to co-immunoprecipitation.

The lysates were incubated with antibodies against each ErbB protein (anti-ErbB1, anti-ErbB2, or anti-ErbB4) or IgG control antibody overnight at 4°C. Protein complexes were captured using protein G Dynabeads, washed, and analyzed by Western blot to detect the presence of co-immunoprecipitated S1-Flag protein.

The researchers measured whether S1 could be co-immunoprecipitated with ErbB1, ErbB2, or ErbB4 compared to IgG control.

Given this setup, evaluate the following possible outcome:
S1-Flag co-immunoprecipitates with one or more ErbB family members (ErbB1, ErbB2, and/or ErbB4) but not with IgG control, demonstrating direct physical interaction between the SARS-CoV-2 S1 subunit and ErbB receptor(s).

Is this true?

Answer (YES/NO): YES